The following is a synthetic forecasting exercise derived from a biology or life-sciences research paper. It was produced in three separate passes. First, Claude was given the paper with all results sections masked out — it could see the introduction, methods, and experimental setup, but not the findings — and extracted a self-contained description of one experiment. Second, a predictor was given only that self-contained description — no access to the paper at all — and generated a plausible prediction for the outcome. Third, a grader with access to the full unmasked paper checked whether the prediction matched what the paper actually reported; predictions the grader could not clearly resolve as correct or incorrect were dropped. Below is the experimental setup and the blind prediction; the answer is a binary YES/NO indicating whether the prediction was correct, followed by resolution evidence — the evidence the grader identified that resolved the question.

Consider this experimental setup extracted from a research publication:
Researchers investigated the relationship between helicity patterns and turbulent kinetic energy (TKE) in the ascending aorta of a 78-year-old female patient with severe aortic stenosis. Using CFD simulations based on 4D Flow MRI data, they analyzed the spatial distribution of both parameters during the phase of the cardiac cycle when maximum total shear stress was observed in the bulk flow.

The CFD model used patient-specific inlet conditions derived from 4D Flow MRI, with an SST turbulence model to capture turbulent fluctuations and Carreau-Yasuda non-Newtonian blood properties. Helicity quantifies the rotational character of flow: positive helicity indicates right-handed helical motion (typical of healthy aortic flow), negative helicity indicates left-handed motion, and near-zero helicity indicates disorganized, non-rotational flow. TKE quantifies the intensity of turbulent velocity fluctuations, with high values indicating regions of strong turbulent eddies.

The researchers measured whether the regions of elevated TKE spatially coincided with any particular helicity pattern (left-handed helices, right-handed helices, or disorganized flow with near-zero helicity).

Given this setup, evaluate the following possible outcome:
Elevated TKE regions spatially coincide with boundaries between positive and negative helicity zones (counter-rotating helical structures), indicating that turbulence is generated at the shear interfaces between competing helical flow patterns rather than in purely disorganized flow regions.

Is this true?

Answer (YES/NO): NO